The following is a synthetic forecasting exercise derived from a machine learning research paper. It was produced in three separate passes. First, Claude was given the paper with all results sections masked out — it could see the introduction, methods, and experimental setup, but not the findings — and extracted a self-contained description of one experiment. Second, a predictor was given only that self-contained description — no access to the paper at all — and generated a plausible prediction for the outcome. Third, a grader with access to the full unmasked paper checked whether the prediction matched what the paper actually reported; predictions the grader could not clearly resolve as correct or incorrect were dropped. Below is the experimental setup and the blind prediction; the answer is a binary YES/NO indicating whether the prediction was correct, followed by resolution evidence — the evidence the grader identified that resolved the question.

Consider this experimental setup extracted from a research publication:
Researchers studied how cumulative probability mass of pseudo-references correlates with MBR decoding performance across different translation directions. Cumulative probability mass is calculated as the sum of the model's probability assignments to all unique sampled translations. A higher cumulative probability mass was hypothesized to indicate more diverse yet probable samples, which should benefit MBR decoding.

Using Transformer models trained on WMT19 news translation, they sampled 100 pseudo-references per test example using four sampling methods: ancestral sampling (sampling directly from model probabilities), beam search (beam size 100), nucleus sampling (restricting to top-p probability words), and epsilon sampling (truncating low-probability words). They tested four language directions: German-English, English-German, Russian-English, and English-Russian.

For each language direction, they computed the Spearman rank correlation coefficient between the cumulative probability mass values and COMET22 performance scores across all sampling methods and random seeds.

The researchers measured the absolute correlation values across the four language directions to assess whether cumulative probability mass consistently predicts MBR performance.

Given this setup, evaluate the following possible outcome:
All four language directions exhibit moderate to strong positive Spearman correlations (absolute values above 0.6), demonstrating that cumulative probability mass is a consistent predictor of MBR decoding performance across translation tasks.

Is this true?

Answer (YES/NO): NO